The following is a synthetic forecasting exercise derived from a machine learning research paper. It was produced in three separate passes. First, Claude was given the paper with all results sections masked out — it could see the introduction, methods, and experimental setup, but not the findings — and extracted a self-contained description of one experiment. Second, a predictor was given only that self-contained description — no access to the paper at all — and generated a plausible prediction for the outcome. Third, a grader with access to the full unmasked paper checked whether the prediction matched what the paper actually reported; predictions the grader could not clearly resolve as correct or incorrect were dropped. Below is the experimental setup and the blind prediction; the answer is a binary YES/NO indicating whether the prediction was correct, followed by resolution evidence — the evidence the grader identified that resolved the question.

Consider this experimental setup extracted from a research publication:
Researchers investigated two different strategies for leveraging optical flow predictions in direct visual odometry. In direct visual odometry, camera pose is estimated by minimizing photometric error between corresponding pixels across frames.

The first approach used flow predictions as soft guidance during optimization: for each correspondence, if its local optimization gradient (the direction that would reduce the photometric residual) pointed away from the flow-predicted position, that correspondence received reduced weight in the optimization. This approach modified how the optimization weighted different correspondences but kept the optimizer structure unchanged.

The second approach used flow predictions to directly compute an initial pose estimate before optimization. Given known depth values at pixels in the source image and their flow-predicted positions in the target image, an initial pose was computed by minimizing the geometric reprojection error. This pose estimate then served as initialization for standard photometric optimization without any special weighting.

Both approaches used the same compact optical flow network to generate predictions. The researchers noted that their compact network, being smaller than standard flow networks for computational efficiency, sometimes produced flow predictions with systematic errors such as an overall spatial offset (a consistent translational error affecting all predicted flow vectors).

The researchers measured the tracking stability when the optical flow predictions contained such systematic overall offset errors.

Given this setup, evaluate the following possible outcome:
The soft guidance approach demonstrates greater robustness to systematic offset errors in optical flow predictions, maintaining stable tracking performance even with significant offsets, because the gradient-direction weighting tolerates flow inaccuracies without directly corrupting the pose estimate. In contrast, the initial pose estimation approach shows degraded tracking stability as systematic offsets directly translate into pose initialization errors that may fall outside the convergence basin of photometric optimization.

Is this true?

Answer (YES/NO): YES